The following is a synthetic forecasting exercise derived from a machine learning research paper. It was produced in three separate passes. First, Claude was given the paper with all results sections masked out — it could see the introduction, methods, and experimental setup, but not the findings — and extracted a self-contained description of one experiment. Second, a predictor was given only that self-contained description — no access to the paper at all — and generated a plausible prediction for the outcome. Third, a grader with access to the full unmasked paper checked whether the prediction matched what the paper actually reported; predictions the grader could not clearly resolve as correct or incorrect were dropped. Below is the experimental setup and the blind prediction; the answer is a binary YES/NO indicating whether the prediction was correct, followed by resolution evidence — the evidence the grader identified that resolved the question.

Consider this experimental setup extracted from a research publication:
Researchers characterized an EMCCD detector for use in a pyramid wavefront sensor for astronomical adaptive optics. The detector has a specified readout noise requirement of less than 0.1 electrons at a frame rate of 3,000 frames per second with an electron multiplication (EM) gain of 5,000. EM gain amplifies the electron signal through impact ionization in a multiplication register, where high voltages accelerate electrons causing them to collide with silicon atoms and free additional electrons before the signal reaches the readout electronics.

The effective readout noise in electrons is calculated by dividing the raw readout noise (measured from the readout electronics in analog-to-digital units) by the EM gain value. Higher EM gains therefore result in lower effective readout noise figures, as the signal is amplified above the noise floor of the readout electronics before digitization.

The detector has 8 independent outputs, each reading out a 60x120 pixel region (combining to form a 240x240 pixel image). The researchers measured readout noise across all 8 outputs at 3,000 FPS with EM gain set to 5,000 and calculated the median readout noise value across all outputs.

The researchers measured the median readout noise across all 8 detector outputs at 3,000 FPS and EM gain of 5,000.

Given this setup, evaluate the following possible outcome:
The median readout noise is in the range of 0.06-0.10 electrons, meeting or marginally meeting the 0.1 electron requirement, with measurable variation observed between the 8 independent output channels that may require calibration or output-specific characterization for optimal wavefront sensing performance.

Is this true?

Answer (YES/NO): NO